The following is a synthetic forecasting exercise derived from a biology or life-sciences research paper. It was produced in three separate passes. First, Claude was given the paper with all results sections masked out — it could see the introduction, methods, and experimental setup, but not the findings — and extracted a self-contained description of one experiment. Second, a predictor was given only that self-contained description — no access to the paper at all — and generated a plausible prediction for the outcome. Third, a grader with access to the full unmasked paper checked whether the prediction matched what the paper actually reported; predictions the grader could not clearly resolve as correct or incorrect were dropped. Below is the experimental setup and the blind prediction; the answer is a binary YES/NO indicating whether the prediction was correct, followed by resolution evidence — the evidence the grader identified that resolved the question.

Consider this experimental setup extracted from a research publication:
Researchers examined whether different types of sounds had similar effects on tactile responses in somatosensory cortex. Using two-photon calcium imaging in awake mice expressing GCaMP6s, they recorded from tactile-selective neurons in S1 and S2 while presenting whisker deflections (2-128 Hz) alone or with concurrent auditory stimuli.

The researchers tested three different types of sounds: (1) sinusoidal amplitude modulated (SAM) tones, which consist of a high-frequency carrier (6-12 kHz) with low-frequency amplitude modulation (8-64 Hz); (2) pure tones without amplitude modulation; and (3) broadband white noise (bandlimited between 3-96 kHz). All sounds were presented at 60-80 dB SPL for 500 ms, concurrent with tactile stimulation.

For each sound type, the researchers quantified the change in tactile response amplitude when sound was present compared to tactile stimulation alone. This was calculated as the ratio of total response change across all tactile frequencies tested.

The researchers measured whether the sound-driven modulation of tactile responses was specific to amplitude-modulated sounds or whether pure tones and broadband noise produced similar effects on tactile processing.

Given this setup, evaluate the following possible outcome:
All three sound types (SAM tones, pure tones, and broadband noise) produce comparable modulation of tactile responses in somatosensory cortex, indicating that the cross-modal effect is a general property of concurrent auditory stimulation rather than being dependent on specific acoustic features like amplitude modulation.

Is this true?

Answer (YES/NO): YES